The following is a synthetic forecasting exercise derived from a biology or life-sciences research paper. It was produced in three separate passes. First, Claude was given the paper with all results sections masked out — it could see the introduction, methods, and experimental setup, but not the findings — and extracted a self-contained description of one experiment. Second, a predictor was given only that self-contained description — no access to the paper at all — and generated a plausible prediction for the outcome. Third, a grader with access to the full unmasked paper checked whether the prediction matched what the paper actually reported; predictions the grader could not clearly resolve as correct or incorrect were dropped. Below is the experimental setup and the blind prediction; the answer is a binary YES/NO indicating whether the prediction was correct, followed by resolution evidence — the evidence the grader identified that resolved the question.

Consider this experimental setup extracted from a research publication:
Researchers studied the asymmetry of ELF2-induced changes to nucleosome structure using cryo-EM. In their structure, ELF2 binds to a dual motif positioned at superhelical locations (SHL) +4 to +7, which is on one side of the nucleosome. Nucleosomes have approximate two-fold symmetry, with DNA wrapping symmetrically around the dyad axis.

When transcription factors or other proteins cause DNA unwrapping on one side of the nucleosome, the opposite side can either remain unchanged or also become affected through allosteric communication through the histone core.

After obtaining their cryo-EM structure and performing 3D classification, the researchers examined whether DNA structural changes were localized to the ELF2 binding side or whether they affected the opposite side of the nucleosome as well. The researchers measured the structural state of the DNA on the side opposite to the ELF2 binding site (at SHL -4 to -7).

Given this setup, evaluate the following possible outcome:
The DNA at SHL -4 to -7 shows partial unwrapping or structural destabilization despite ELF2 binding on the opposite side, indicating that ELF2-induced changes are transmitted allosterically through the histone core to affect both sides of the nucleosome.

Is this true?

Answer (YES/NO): NO